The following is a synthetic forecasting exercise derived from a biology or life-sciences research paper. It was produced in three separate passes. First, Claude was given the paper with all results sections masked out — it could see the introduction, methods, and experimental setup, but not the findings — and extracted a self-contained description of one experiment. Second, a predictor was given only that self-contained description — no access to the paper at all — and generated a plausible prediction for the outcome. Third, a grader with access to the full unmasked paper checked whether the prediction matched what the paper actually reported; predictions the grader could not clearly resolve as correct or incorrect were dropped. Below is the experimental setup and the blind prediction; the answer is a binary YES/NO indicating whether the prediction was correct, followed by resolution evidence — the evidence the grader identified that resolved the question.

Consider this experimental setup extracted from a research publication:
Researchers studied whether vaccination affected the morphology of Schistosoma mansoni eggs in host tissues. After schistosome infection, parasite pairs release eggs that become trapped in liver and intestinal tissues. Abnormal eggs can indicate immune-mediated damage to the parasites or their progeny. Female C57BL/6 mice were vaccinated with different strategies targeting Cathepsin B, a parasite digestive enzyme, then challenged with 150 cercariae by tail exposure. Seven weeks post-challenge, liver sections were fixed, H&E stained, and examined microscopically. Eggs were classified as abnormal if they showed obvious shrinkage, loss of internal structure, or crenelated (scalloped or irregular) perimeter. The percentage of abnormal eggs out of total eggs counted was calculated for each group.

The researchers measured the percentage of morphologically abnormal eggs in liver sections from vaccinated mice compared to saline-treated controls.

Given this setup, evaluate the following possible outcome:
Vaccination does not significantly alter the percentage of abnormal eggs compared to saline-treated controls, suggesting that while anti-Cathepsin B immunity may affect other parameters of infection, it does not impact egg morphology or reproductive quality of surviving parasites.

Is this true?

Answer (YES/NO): NO